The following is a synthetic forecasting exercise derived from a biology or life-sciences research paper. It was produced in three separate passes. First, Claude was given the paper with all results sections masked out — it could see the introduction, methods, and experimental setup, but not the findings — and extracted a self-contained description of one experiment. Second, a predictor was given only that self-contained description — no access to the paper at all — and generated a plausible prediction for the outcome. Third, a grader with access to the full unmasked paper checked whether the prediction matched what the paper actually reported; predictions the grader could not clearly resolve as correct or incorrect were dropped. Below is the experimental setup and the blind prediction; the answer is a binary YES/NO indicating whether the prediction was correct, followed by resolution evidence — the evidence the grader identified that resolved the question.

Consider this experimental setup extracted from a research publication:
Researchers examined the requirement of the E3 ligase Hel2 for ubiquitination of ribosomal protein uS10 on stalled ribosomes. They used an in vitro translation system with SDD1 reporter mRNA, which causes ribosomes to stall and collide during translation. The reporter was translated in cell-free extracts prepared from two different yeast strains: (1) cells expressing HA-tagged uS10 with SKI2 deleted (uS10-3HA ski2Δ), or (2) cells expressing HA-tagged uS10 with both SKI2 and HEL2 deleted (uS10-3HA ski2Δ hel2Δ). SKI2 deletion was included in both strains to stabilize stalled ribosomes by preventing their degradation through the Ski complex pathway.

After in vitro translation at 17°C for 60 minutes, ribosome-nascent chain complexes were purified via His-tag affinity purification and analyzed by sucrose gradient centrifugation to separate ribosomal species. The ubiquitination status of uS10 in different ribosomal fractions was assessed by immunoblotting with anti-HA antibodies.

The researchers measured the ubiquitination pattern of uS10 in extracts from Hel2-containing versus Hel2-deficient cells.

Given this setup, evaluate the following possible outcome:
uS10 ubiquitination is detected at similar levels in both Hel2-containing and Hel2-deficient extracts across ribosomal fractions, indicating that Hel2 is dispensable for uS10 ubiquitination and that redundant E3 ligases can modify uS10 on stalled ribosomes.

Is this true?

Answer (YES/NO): NO